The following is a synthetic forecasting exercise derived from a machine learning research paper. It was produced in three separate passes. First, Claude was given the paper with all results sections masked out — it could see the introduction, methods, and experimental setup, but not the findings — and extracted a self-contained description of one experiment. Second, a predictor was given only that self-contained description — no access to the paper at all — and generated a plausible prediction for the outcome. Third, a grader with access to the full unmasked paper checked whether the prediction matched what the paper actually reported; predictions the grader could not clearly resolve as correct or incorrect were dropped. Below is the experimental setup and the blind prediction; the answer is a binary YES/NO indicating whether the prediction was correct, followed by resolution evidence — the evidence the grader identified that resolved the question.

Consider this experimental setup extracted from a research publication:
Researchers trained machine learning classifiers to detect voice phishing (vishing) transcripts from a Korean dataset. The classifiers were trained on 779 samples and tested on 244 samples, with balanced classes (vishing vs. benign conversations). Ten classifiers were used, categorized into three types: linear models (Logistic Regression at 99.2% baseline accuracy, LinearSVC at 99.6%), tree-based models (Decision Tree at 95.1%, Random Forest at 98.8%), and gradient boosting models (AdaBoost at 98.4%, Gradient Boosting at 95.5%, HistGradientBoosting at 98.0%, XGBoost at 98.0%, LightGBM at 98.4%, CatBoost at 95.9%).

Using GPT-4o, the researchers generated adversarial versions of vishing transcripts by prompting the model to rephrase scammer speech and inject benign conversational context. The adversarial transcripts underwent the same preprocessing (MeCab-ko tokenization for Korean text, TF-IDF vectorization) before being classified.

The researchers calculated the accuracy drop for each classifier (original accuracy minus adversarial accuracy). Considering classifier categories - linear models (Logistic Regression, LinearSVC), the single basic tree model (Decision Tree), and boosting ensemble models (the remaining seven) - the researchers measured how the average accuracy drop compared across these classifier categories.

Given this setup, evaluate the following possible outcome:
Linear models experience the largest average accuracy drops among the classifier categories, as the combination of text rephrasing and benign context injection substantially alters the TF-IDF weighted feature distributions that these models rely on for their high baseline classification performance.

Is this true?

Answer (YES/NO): YES